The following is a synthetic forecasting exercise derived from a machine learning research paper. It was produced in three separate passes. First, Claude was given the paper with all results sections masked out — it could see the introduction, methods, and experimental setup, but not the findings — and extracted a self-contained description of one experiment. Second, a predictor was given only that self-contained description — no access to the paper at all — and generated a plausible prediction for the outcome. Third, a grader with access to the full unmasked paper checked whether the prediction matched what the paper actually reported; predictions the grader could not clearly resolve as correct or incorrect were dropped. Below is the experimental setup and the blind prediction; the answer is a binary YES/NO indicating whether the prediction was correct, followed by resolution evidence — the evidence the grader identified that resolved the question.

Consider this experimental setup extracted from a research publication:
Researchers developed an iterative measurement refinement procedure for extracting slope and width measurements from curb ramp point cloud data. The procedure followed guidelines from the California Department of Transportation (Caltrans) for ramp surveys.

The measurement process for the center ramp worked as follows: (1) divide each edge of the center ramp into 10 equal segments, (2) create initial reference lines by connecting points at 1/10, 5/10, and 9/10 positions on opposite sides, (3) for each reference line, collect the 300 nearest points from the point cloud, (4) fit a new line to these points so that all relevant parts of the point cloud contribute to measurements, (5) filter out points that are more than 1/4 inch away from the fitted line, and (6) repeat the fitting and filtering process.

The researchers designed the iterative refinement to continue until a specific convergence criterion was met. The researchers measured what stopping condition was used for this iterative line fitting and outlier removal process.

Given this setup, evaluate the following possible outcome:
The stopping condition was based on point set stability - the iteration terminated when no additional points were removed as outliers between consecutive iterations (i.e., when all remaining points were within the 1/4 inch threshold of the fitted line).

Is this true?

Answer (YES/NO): YES